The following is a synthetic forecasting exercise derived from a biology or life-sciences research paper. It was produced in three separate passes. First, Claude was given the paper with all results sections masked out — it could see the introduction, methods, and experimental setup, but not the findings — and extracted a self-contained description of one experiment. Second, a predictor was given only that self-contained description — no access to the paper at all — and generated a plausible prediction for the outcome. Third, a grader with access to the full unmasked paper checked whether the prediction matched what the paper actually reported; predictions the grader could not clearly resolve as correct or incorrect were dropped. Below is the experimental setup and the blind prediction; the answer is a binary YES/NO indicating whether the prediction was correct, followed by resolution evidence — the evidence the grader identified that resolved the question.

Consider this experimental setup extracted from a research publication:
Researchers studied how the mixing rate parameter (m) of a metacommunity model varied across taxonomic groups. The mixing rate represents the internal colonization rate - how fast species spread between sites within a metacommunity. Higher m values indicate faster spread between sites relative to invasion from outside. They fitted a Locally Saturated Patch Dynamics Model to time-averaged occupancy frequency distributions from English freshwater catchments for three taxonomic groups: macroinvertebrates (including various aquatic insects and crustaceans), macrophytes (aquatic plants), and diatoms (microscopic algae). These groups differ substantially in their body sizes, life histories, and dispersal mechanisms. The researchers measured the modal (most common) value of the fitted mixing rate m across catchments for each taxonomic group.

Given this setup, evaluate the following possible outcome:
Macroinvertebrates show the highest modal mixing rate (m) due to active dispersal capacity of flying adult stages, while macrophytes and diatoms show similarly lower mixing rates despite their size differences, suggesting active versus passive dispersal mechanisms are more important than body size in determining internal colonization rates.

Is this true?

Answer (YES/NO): NO